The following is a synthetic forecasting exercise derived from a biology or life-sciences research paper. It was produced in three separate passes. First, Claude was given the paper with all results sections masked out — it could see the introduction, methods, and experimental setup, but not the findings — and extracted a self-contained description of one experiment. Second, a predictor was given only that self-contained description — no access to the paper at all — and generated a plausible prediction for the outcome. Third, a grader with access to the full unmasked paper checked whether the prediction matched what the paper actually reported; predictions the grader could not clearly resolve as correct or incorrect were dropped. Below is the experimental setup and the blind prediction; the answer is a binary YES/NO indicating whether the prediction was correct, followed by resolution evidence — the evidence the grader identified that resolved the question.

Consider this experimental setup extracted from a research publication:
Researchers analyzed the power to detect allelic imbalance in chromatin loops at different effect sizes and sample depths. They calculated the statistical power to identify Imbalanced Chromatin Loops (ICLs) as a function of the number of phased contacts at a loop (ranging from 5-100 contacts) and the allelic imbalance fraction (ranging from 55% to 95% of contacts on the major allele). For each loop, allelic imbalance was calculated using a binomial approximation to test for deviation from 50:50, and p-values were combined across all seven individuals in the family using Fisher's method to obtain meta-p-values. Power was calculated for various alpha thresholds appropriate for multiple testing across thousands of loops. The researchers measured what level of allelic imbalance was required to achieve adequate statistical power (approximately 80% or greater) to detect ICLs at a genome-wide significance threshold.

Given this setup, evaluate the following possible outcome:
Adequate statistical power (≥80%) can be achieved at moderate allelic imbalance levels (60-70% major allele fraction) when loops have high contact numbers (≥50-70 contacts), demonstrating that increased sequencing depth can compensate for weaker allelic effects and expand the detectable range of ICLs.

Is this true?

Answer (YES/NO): NO